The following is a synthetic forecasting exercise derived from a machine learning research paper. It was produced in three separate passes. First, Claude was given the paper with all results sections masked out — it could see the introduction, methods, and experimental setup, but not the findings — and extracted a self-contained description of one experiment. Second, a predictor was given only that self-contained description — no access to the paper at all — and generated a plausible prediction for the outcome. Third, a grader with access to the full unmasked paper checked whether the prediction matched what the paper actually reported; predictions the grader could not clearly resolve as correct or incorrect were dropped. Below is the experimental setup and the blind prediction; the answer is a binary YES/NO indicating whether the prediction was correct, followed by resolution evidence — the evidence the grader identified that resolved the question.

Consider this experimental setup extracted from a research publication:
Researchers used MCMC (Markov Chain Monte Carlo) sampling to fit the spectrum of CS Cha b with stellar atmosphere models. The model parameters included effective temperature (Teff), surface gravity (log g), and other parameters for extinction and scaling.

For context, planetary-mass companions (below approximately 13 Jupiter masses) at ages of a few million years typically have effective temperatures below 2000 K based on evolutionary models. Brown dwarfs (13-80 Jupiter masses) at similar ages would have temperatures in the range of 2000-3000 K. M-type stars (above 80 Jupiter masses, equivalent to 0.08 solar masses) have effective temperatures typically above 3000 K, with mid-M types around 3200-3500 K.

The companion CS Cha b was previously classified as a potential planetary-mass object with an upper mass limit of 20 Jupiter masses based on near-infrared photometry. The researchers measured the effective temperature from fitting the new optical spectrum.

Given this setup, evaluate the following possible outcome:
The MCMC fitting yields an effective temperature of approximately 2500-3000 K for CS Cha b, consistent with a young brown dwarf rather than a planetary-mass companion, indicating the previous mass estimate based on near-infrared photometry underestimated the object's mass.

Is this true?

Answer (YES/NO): NO